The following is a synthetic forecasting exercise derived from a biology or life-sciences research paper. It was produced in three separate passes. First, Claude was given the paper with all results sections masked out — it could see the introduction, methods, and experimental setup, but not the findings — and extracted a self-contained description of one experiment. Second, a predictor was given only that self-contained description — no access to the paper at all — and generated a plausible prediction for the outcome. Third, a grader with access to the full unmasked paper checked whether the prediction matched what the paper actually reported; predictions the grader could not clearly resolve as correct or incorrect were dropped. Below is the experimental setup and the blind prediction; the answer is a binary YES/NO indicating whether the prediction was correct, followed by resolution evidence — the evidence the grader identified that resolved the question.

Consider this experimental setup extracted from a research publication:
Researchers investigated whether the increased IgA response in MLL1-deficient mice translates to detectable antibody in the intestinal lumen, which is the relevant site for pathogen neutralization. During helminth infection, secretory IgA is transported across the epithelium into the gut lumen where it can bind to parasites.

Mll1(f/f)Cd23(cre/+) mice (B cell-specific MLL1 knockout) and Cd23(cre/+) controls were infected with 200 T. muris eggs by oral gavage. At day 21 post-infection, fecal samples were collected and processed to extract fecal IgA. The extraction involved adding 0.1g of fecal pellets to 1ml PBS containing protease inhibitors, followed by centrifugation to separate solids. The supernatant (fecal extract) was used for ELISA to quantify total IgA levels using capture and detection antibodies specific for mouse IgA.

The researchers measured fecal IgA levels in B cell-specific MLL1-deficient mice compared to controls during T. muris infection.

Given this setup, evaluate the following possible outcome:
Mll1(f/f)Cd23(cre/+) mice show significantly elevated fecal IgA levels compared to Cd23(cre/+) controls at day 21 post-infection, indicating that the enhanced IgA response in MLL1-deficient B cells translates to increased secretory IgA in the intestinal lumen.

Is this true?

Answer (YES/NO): NO